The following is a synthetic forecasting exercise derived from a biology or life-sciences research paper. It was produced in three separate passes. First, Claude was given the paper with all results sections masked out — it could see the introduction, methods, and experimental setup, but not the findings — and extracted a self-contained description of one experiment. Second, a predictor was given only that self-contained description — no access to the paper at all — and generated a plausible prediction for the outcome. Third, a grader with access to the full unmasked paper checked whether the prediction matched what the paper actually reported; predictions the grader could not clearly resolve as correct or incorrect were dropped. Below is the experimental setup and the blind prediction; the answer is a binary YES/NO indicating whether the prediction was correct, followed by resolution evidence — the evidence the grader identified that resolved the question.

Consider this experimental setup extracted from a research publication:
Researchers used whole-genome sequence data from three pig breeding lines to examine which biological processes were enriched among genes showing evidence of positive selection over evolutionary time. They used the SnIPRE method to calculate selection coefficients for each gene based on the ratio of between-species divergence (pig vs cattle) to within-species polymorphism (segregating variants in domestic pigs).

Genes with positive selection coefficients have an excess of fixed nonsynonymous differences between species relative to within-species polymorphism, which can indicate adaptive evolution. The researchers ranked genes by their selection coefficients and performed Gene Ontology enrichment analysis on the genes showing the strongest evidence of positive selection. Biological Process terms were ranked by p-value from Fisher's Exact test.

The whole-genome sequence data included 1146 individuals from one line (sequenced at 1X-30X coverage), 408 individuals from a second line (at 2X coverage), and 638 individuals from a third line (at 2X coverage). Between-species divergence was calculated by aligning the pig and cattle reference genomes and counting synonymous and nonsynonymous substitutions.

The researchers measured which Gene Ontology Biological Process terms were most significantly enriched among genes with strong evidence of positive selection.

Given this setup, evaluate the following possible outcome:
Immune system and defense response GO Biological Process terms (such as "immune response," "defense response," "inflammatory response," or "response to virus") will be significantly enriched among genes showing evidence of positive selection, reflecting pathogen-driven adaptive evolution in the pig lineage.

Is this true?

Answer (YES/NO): NO